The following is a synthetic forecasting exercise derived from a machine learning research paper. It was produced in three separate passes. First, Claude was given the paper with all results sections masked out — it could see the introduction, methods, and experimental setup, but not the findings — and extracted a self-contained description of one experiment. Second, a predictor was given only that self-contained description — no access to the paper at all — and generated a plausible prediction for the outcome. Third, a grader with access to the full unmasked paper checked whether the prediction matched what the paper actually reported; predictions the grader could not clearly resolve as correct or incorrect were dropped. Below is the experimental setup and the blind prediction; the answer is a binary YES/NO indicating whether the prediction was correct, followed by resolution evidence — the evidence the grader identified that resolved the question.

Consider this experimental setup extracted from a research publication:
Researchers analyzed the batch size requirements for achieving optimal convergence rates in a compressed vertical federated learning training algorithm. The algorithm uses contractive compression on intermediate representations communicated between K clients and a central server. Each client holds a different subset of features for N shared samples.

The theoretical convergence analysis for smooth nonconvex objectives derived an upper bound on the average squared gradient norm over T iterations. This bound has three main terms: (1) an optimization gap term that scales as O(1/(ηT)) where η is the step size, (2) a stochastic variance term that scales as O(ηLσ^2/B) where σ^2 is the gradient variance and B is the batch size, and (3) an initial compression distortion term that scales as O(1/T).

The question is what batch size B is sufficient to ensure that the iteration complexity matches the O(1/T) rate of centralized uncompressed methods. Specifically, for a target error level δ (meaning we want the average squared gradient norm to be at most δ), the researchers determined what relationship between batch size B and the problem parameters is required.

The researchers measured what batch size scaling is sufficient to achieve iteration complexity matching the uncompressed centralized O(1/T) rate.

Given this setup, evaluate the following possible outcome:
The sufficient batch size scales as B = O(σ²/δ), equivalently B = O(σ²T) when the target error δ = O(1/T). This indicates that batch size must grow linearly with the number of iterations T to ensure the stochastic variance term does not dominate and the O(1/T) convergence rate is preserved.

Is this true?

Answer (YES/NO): YES